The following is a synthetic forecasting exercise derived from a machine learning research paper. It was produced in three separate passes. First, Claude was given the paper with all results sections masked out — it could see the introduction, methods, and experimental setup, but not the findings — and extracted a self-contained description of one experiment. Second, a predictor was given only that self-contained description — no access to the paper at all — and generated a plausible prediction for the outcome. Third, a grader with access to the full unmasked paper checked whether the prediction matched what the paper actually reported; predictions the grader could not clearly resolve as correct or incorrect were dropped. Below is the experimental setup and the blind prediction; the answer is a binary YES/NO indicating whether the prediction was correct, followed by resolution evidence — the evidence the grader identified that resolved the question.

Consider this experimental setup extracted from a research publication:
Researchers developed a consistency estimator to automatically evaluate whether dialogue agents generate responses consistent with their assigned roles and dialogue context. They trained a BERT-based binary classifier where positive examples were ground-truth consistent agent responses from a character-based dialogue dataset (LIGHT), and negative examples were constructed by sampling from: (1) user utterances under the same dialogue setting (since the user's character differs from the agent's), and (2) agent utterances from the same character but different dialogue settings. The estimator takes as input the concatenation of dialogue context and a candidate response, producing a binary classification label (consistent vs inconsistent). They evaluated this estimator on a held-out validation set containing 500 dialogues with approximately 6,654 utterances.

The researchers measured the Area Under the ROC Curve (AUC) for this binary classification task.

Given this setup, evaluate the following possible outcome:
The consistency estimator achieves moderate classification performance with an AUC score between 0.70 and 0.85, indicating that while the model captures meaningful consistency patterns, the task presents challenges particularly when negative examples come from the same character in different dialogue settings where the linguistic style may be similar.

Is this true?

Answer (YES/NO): NO